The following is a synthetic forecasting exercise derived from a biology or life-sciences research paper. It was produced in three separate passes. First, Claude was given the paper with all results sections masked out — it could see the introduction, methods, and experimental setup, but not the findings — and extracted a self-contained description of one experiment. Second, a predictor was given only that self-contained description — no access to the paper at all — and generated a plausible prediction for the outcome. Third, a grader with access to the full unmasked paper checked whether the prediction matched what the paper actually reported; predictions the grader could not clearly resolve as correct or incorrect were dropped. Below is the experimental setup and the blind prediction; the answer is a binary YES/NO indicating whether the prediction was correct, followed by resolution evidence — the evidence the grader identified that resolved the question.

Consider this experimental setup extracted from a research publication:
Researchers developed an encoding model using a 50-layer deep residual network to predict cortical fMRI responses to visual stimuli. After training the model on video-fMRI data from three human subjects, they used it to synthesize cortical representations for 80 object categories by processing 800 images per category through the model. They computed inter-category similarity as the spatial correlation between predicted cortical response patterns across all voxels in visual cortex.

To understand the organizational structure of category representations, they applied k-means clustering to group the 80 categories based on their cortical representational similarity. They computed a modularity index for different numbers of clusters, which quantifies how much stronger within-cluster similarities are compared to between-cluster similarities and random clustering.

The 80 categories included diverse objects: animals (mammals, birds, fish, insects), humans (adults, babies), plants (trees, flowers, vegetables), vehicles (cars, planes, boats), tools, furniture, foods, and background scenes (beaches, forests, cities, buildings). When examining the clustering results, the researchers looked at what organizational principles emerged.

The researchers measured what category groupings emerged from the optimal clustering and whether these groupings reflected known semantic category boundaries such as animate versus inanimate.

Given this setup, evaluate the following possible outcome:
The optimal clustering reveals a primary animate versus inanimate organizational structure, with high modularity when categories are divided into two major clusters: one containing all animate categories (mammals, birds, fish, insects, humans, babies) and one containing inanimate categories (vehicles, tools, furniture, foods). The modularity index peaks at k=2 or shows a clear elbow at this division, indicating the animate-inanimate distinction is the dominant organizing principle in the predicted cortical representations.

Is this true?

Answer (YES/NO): NO